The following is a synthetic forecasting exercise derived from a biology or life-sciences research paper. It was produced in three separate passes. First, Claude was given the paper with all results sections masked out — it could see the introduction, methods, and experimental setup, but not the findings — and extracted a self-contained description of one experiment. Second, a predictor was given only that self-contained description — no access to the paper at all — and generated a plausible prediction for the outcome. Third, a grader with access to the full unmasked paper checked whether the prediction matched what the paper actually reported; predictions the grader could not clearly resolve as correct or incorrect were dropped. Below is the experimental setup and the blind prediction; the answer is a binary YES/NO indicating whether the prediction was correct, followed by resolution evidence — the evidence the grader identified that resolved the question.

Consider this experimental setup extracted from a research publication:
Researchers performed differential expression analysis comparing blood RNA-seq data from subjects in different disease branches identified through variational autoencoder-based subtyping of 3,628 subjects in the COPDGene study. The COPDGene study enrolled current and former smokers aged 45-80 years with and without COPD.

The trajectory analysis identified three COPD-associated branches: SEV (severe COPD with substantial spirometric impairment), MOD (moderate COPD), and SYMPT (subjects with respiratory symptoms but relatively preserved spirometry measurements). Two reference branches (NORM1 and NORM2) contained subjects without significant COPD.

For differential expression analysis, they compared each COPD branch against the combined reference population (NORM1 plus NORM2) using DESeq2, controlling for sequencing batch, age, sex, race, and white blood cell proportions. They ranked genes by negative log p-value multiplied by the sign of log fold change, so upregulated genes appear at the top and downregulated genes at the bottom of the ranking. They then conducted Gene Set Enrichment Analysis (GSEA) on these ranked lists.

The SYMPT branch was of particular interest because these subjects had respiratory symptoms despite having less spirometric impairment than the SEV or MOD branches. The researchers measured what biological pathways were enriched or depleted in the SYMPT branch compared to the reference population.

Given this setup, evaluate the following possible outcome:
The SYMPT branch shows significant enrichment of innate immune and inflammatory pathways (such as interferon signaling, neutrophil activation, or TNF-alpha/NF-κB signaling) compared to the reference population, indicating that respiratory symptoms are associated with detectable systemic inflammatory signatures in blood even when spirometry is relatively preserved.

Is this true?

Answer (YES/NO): YES